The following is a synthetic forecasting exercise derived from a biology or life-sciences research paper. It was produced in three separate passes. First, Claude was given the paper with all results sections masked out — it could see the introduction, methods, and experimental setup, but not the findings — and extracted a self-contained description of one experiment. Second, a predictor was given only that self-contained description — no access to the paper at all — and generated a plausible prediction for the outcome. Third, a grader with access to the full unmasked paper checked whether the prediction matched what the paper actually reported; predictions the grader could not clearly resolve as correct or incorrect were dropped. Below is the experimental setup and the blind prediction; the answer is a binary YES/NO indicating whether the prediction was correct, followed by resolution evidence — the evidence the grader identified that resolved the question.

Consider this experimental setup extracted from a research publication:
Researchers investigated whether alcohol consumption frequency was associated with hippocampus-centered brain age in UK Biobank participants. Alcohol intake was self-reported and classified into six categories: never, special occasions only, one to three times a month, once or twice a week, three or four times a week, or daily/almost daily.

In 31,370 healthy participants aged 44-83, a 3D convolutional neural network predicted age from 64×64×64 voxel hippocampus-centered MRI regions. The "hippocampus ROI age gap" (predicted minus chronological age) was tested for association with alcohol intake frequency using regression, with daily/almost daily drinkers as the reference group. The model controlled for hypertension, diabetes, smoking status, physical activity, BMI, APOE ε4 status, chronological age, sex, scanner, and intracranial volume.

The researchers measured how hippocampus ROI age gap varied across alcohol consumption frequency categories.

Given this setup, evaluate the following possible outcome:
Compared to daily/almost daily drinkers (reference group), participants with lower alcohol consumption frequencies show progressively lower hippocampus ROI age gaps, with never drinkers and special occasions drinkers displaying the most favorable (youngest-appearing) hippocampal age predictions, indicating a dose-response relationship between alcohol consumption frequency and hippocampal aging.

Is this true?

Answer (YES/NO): NO